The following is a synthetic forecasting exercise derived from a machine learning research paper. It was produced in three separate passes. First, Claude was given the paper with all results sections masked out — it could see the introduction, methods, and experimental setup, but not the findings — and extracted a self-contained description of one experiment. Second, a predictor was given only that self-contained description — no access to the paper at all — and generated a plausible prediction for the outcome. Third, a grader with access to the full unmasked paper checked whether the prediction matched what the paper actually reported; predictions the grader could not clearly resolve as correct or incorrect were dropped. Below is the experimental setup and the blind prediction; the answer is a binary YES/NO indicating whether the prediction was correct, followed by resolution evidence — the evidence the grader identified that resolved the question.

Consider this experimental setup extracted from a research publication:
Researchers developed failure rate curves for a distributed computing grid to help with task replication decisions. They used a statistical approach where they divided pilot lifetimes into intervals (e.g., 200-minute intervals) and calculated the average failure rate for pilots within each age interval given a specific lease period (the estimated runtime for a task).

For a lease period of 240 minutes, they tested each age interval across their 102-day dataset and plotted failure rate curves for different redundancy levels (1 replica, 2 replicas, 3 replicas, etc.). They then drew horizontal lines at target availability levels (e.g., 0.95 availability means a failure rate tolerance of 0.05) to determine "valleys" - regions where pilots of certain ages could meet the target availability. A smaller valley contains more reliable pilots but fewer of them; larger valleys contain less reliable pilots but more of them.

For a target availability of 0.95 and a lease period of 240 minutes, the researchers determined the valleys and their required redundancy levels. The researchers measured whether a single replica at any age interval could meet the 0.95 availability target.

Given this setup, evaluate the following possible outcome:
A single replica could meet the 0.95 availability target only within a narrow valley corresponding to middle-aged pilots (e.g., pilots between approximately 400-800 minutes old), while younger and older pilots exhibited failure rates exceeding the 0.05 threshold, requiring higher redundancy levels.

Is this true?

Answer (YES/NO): NO